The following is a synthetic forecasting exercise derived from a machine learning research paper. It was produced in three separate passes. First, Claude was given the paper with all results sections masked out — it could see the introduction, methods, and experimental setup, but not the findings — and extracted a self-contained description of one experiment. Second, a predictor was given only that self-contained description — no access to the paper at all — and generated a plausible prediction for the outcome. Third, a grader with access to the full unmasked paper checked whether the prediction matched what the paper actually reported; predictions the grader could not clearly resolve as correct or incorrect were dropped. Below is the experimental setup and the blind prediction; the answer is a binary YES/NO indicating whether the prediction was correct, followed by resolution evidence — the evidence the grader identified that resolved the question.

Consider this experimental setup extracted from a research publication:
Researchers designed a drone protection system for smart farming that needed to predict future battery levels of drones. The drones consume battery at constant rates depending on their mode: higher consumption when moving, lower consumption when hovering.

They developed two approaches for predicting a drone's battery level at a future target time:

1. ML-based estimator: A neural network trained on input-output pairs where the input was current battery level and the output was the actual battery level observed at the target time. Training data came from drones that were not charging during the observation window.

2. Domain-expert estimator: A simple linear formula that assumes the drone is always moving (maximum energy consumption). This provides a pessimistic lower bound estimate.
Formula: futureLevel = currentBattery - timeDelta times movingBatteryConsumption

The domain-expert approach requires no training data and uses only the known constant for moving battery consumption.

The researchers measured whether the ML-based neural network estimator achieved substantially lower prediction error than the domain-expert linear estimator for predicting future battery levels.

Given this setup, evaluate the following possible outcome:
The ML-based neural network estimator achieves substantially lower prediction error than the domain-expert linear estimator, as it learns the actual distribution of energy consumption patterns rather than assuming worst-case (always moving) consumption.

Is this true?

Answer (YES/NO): NO